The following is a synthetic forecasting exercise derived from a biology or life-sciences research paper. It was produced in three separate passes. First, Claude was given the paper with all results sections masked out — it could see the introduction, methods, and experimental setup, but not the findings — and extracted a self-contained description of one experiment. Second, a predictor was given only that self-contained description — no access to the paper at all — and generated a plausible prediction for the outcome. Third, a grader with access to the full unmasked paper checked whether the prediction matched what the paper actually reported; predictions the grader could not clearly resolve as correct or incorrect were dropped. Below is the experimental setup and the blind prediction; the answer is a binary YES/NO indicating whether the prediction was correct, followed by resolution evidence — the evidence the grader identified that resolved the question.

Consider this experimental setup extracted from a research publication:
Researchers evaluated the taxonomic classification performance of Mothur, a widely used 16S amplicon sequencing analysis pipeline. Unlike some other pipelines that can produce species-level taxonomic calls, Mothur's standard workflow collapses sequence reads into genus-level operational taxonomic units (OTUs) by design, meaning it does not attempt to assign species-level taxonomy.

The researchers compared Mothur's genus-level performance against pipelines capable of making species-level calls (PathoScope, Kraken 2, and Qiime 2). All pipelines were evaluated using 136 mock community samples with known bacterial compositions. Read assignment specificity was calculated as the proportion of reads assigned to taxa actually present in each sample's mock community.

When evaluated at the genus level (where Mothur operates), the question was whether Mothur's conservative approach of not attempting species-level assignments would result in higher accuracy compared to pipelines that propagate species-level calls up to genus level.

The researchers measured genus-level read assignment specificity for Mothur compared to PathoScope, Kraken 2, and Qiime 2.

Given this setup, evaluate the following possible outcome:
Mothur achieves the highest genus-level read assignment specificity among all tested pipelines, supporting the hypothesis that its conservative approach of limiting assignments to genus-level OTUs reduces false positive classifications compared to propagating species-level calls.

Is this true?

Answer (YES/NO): NO